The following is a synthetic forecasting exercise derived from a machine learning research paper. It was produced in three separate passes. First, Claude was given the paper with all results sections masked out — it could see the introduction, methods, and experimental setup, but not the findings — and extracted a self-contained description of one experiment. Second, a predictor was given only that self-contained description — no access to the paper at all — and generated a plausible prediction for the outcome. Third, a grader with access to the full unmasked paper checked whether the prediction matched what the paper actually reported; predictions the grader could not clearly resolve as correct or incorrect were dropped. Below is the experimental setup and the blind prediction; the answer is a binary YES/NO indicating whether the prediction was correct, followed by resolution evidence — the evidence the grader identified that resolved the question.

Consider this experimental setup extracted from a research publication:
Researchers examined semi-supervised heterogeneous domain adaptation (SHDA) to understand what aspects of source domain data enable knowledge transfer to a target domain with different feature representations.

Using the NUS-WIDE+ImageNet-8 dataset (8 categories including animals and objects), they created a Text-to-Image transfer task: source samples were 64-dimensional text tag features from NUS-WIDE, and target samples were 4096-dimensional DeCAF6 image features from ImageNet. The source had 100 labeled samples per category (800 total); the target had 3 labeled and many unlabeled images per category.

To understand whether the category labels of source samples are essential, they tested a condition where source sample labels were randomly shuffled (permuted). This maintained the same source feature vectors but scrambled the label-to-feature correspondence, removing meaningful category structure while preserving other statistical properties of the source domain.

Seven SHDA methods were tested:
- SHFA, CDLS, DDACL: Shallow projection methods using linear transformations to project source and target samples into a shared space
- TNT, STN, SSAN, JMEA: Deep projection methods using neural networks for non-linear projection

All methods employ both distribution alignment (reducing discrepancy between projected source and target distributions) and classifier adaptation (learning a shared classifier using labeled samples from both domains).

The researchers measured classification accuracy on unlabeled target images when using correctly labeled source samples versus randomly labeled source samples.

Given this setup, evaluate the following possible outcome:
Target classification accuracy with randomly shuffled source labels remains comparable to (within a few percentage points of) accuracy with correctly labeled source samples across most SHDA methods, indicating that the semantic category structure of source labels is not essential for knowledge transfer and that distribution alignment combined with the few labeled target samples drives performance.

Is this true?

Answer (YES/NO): YES